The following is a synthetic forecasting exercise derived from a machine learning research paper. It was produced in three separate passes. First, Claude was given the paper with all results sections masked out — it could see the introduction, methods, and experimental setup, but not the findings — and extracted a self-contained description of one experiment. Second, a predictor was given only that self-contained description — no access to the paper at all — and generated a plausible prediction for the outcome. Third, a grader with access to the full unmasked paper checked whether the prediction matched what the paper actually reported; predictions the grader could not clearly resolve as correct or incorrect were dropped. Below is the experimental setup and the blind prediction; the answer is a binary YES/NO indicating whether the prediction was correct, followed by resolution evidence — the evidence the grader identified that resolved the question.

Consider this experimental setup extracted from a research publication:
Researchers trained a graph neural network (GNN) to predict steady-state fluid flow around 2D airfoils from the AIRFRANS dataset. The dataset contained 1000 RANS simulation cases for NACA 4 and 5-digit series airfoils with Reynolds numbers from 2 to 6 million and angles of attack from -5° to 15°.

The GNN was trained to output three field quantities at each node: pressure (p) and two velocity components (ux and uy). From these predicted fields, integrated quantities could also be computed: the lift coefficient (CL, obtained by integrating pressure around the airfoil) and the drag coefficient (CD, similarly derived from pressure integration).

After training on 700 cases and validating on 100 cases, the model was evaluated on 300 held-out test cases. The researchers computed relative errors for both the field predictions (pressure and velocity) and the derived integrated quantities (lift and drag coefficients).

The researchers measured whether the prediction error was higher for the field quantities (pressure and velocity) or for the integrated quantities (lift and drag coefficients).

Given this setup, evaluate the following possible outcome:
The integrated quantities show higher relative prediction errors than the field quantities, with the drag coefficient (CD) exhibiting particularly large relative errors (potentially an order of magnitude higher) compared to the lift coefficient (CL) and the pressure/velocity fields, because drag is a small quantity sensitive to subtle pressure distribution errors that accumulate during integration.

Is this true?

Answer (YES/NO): NO